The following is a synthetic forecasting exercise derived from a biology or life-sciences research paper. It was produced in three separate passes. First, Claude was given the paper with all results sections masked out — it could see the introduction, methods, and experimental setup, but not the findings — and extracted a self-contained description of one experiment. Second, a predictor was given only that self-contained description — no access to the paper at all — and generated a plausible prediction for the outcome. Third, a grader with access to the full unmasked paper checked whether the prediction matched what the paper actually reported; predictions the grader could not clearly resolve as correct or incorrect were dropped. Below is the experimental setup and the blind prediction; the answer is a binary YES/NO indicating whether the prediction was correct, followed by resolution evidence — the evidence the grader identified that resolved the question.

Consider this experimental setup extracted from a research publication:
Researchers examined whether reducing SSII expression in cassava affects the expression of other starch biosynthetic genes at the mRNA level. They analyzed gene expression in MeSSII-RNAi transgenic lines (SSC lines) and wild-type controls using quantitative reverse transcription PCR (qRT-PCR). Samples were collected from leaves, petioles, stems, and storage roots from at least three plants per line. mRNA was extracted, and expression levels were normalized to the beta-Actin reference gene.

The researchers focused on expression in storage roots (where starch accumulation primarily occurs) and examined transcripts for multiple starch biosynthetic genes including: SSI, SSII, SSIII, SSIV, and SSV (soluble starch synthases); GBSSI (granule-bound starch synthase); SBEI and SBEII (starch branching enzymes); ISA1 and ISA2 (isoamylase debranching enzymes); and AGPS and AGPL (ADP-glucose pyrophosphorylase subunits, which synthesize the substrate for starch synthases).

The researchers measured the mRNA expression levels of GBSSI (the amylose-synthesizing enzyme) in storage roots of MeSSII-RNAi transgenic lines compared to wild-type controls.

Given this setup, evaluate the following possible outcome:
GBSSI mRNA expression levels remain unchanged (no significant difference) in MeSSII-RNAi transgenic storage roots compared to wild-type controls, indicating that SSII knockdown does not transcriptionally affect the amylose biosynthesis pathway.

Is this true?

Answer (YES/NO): YES